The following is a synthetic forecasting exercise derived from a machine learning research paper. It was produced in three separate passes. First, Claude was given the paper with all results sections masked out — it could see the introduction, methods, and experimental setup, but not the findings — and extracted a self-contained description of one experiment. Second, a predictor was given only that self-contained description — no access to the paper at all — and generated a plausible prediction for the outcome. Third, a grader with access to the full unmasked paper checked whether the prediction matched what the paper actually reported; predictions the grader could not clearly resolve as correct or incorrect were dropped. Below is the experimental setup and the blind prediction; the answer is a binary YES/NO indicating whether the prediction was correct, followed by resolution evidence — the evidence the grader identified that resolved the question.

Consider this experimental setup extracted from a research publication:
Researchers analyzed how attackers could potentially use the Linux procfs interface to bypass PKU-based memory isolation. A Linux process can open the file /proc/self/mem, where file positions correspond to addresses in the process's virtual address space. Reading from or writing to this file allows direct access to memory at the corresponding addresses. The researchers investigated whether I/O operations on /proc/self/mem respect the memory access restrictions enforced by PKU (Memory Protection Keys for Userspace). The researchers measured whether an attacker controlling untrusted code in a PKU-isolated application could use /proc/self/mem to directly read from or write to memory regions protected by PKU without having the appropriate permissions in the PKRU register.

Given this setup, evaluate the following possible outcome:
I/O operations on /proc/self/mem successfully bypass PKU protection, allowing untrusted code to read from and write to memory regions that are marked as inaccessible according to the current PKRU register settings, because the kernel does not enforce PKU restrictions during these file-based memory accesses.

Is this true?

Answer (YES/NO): YES